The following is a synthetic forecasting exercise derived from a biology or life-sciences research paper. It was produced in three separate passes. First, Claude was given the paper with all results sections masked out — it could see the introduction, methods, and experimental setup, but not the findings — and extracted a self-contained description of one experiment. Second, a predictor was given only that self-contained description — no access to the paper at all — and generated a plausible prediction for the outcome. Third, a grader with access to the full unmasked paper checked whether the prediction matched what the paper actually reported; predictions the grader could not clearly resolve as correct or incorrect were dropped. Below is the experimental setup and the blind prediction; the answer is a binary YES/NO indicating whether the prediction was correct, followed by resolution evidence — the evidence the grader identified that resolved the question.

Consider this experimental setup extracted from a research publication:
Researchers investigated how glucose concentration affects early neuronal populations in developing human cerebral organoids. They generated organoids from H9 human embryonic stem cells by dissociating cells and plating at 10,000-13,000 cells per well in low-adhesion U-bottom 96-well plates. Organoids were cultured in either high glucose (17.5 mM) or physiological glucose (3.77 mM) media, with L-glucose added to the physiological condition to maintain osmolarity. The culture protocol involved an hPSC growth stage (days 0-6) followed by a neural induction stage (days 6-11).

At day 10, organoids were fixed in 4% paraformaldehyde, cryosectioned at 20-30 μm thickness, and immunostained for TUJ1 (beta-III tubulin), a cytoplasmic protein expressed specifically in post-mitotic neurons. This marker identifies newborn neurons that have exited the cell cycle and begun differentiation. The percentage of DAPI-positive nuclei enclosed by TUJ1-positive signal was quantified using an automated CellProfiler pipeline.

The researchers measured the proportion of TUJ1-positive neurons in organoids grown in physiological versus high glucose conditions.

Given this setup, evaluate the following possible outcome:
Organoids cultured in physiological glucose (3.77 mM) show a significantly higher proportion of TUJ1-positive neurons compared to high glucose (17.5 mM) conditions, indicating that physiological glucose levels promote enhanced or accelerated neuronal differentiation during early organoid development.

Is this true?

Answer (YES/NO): NO